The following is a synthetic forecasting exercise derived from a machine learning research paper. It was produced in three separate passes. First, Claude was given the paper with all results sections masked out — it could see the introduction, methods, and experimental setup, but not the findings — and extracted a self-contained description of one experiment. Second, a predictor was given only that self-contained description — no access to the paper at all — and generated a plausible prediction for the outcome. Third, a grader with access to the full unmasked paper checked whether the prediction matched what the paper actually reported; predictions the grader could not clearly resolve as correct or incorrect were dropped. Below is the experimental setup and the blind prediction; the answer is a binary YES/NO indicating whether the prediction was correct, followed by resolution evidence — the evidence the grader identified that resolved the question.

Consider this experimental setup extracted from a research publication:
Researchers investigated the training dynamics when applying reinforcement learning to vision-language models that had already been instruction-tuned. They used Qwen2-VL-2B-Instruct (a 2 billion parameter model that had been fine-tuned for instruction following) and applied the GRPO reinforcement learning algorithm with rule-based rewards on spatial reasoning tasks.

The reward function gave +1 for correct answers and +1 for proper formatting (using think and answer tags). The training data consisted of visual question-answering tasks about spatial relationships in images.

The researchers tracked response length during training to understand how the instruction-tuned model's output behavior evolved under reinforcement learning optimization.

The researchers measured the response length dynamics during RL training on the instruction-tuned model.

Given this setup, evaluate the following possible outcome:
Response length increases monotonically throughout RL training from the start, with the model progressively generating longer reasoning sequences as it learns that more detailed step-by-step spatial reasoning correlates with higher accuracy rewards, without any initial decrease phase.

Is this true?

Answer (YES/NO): NO